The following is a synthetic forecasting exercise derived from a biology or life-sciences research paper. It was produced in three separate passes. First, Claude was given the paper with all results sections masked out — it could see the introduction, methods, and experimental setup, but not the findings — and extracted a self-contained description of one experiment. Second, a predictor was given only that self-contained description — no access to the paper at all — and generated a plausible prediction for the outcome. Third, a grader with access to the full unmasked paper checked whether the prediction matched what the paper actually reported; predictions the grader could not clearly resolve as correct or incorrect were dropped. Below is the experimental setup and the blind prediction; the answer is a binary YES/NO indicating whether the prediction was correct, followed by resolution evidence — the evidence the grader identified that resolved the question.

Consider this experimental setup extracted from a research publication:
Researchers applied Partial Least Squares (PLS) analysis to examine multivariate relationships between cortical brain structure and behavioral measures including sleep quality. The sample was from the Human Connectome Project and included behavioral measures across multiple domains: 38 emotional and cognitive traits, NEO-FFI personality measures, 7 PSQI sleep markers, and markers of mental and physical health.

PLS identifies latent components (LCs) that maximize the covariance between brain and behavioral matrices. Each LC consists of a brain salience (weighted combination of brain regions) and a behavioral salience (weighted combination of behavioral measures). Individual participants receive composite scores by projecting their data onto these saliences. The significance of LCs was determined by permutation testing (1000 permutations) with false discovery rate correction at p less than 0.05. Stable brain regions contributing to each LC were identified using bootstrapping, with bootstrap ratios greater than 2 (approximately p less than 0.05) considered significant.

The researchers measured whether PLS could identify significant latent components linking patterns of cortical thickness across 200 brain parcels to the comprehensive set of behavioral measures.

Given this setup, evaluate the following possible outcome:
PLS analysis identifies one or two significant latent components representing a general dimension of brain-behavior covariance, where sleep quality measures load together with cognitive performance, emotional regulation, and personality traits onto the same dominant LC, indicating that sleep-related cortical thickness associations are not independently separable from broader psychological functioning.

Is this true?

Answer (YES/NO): YES